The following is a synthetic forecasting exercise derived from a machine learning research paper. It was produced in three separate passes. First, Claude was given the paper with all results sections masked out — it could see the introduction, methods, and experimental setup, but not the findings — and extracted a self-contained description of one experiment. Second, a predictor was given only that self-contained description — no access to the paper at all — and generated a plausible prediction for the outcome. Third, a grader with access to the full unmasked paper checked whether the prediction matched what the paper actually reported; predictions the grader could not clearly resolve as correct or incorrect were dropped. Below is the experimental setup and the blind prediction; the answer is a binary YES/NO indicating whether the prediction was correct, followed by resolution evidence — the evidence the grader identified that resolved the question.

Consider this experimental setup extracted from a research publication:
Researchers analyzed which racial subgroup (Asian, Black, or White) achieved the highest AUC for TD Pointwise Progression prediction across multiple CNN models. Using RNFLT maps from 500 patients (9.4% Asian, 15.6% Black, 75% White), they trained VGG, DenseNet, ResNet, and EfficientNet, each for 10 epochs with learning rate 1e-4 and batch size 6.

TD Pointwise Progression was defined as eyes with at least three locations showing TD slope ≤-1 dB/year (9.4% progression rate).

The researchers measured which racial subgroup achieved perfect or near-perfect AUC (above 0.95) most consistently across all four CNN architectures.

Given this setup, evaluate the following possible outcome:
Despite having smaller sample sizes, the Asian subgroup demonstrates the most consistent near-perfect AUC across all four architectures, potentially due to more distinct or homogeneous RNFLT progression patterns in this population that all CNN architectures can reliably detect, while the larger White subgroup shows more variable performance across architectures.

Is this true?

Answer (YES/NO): NO